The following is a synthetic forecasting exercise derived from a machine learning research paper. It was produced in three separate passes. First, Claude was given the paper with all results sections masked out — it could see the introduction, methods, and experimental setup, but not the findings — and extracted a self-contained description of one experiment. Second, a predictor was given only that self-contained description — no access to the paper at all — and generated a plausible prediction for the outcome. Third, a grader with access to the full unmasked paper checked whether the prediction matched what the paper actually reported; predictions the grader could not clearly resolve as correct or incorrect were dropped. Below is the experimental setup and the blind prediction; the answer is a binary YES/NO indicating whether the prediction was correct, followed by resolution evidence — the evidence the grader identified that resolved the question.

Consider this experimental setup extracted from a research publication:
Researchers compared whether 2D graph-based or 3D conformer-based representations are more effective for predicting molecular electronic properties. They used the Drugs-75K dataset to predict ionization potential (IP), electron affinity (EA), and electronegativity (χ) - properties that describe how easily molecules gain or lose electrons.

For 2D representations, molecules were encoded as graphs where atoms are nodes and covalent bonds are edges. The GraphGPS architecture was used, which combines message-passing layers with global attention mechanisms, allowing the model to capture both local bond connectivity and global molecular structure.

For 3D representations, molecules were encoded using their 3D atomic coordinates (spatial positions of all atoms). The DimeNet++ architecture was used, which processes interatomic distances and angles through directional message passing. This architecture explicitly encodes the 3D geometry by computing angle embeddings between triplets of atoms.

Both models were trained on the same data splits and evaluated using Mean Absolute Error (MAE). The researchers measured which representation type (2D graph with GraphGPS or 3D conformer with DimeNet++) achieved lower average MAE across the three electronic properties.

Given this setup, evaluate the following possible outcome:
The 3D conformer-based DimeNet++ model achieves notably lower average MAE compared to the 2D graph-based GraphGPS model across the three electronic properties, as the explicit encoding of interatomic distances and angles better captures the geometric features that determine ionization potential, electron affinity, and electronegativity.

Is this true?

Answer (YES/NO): NO